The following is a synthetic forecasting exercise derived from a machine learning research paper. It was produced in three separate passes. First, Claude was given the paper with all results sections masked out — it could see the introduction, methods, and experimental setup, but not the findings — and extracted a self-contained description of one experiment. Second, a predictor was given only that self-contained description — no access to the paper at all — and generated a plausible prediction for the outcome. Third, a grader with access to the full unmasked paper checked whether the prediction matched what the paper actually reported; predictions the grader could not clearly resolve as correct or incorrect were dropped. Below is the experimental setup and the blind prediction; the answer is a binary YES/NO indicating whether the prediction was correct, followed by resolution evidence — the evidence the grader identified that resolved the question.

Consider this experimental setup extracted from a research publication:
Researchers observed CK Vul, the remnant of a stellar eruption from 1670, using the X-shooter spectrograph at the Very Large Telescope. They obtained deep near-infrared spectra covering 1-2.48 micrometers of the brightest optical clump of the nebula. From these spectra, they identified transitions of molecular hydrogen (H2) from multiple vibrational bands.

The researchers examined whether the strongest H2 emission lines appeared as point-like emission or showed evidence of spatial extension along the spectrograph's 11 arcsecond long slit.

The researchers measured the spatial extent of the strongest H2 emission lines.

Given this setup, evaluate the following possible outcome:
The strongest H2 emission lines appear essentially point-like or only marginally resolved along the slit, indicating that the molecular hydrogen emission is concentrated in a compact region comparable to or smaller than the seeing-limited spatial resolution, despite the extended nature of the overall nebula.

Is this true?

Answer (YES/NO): NO